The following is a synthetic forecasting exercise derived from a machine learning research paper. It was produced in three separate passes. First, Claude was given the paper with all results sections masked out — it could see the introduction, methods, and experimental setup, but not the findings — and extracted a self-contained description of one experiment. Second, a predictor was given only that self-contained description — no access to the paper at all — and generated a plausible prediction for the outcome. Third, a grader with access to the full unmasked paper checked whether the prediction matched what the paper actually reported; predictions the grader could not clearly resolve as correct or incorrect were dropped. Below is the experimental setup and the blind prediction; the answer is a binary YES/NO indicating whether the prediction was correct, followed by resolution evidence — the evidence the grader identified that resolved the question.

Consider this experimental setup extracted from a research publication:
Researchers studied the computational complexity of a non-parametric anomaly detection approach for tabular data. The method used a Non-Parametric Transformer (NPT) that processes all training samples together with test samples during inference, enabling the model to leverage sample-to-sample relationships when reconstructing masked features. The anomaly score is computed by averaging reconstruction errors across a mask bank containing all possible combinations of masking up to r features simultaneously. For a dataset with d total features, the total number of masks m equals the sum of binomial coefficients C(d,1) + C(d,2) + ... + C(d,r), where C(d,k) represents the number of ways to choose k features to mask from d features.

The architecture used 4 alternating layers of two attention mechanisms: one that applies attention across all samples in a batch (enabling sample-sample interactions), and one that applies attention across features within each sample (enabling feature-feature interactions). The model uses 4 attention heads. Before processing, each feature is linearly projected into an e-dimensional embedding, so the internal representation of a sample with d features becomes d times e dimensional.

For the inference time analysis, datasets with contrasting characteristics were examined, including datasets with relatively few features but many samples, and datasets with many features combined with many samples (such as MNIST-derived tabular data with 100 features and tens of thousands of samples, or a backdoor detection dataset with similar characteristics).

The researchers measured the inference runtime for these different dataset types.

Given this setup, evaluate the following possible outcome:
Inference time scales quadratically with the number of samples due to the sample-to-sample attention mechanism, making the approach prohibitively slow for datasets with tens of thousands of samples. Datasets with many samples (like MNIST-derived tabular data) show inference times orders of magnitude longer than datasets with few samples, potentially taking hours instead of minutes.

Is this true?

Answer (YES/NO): NO